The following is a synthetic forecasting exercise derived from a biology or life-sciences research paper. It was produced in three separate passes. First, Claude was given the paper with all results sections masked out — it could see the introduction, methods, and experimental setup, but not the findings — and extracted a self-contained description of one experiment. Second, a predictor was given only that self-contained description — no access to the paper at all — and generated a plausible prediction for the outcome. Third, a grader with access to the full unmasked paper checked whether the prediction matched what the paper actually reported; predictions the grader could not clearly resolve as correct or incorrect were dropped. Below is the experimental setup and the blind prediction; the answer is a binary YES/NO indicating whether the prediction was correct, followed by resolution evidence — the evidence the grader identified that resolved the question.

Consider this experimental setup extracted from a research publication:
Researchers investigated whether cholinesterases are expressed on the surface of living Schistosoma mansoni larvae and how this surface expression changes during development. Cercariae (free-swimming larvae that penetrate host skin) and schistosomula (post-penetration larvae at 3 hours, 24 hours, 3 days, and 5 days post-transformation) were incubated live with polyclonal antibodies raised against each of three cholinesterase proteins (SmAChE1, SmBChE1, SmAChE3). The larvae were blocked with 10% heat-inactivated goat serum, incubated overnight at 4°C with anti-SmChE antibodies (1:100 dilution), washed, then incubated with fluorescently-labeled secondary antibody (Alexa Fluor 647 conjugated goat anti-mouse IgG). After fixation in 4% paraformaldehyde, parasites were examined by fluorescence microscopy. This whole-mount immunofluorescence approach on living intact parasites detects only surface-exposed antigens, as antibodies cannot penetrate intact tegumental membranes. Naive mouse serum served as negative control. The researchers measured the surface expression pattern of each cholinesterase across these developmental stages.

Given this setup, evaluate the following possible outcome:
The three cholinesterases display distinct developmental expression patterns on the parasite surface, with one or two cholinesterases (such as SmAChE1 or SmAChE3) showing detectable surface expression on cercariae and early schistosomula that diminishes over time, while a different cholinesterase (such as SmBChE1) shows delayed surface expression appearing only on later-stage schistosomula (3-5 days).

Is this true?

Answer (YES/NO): NO